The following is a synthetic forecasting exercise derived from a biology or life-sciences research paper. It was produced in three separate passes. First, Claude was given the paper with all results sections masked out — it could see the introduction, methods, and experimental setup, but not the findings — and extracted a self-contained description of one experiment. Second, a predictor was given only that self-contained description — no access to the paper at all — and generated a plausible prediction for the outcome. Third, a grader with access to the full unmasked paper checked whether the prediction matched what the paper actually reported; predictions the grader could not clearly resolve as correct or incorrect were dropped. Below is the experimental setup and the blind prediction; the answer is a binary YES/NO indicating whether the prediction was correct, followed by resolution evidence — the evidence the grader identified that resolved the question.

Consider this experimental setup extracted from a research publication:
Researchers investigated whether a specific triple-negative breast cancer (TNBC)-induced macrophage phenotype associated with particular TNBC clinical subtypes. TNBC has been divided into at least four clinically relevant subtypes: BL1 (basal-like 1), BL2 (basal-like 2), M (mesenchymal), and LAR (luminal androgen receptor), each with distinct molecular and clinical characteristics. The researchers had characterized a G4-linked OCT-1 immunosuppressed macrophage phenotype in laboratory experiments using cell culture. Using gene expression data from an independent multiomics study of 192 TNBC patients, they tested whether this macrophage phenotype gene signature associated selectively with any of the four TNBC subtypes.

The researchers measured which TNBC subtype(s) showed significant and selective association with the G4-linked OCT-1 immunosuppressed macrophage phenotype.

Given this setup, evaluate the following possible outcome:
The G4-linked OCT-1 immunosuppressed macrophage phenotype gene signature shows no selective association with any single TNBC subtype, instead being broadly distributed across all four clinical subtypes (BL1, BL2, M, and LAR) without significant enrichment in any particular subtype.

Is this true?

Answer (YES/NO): NO